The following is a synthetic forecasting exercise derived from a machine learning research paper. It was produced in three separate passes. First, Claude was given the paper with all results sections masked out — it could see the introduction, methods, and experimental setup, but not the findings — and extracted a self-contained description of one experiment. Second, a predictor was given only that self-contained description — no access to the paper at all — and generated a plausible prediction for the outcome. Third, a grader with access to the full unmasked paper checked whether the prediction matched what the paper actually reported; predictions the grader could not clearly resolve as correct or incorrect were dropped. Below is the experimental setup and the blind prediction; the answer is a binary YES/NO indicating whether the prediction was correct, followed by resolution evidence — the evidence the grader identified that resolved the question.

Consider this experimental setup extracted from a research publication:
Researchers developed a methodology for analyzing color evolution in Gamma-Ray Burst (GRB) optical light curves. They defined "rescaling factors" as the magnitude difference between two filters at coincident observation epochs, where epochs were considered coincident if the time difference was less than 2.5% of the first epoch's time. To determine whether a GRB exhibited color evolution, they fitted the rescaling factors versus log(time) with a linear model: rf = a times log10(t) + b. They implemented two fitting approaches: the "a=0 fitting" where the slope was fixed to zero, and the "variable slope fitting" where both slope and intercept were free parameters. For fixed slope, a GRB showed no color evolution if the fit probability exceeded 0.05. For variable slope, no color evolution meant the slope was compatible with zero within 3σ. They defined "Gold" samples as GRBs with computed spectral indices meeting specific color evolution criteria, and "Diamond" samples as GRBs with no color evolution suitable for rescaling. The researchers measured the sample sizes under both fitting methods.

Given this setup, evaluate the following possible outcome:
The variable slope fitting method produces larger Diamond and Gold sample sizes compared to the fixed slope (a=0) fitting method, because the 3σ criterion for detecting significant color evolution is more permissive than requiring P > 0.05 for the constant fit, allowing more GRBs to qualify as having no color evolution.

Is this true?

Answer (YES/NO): NO